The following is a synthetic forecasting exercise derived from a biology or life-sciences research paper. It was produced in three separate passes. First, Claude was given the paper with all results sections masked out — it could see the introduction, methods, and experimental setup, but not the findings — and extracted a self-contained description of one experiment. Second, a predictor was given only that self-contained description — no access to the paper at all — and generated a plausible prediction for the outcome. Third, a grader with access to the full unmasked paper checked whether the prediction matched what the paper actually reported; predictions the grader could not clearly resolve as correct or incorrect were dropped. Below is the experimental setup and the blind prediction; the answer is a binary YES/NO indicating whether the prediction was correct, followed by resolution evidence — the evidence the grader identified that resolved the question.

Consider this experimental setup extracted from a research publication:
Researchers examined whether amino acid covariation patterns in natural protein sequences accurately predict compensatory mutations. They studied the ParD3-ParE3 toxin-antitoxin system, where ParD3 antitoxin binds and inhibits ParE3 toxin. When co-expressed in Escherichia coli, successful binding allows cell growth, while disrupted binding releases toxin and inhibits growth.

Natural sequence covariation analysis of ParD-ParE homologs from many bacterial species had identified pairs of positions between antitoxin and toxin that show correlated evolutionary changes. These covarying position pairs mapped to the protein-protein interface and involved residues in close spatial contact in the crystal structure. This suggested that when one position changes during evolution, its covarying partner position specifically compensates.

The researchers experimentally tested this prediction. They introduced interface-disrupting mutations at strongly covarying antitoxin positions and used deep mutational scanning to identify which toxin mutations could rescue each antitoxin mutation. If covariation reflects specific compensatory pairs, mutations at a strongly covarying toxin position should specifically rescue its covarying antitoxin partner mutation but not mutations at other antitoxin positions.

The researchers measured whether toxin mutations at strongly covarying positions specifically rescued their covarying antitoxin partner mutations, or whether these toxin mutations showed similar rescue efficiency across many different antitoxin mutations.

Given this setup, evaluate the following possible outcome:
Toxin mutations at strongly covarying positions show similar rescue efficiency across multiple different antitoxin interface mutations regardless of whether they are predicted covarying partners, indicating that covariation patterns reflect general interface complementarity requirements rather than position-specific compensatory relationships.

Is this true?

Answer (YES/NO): NO